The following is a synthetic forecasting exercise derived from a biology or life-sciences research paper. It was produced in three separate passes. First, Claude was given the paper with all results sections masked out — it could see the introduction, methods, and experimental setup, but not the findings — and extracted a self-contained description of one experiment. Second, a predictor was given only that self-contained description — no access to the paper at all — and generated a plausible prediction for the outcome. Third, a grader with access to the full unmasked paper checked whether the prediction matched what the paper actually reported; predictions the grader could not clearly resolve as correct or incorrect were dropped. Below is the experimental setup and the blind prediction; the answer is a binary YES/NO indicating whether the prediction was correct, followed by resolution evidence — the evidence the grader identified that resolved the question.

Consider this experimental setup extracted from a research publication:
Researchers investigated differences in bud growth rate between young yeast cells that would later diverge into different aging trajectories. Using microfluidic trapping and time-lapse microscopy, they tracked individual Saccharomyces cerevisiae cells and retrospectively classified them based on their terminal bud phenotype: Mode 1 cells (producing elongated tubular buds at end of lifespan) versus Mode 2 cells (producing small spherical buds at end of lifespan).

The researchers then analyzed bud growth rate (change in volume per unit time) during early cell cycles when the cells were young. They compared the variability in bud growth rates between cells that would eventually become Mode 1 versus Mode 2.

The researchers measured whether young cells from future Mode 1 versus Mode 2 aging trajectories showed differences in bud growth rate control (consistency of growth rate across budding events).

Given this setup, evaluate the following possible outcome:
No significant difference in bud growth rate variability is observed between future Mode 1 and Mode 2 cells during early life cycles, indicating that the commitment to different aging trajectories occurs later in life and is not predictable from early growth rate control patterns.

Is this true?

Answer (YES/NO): NO